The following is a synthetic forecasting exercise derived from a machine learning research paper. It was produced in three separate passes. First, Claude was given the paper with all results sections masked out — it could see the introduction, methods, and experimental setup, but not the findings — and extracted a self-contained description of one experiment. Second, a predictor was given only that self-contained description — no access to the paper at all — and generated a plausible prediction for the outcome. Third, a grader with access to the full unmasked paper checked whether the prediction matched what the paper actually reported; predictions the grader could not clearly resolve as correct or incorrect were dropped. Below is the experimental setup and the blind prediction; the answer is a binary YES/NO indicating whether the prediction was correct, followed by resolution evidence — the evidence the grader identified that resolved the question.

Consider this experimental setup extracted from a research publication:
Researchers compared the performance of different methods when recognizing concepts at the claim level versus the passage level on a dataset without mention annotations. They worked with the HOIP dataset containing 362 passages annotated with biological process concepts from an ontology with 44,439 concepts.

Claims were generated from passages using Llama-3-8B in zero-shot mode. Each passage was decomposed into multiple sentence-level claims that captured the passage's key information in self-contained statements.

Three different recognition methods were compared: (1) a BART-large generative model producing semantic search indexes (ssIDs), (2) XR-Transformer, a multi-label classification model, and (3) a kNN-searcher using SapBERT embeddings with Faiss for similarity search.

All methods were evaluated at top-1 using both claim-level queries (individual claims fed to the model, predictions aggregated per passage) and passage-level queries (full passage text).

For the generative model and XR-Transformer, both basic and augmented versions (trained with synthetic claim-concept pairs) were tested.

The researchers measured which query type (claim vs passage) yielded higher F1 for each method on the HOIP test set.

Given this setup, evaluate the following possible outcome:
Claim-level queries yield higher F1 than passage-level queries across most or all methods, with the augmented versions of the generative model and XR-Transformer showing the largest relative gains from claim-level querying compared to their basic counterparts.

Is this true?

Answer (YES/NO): NO